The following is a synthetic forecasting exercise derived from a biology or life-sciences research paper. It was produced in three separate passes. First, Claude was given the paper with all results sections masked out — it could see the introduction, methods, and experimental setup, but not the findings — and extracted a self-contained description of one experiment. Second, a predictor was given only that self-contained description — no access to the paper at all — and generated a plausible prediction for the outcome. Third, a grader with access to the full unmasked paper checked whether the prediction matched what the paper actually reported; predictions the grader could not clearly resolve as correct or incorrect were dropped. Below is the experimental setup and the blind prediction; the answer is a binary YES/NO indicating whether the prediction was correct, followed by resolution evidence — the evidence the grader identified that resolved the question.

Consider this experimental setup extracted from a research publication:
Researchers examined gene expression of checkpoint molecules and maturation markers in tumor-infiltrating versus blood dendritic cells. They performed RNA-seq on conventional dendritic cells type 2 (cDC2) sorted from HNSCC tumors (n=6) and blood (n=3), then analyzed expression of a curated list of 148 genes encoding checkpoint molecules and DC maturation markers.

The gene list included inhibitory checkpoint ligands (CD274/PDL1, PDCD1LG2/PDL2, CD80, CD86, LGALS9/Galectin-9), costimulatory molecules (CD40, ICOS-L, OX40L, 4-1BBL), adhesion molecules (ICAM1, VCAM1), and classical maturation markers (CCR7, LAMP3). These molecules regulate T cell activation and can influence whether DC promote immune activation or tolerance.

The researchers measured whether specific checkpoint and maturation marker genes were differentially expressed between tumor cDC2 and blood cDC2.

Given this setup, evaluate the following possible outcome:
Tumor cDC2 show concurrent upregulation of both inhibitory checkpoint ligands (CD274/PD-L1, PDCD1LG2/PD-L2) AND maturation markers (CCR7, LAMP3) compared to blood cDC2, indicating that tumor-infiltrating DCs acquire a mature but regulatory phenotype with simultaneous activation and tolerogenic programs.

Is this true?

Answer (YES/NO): NO